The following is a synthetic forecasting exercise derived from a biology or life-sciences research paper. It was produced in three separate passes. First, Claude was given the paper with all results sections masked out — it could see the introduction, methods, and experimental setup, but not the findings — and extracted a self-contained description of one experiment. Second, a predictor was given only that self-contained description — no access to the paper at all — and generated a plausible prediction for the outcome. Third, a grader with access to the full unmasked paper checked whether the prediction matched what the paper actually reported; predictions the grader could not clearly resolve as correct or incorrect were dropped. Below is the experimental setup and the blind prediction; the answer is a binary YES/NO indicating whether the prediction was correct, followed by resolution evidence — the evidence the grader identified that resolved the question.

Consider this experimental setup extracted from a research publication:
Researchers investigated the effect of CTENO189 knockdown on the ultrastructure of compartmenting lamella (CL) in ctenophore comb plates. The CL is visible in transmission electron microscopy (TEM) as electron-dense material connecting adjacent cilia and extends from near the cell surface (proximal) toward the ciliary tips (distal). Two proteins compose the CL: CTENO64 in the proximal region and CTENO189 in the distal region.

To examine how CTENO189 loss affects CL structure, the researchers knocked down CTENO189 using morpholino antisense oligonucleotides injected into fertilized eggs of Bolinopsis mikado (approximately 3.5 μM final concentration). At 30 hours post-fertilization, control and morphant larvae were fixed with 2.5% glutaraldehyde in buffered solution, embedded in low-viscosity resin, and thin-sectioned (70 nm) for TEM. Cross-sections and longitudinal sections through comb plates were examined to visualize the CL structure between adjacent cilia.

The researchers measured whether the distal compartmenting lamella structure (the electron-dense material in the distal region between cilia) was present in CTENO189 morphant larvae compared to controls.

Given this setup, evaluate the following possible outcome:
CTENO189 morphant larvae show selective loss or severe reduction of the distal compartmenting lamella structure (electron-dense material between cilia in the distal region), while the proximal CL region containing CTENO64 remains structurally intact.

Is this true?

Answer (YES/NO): YES